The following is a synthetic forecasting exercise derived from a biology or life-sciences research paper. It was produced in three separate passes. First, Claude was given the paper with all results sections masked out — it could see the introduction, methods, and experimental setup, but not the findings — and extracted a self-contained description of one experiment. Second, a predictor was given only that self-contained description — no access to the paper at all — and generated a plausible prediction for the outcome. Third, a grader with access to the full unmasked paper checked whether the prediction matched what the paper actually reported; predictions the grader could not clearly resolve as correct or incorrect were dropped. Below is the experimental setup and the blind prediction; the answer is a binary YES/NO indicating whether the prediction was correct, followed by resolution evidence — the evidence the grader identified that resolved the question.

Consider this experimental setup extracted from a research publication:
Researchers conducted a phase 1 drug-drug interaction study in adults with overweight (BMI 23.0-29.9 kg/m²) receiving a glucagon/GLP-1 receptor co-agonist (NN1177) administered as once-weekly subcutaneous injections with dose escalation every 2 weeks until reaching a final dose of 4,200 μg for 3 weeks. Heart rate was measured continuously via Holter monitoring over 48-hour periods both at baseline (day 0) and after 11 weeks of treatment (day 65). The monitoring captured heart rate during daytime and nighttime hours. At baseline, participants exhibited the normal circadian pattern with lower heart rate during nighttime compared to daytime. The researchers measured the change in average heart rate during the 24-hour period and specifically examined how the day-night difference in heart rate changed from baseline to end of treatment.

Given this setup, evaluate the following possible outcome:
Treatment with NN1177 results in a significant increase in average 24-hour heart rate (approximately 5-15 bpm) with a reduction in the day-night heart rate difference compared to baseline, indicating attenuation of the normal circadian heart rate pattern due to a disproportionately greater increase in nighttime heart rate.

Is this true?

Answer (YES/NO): YES